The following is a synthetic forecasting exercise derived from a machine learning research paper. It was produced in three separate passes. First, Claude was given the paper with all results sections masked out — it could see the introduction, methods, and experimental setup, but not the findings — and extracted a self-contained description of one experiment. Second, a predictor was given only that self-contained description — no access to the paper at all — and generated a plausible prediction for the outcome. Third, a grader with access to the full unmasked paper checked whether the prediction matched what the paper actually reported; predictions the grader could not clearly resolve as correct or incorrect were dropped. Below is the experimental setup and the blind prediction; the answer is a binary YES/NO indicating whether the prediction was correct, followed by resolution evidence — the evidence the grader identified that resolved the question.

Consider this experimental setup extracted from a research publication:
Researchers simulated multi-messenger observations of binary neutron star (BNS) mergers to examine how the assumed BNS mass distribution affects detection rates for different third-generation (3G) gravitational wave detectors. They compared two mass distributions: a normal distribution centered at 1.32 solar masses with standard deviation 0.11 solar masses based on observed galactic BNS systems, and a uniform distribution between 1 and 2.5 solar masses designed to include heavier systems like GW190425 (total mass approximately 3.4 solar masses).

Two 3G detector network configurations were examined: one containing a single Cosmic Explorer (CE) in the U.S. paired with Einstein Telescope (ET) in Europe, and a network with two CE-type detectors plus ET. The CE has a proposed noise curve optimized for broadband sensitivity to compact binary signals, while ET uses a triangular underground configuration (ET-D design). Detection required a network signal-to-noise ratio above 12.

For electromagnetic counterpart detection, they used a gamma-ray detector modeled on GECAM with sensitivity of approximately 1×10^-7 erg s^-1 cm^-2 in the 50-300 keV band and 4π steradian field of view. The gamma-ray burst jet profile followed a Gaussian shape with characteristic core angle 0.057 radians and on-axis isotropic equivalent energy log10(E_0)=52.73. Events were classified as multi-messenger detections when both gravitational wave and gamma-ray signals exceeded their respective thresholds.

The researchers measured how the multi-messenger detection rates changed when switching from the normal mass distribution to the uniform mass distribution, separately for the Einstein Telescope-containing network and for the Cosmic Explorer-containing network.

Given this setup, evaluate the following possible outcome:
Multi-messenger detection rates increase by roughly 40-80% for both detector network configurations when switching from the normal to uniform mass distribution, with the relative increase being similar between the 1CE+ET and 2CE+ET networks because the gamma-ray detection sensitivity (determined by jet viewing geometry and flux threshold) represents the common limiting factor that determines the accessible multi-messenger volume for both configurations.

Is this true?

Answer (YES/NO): NO